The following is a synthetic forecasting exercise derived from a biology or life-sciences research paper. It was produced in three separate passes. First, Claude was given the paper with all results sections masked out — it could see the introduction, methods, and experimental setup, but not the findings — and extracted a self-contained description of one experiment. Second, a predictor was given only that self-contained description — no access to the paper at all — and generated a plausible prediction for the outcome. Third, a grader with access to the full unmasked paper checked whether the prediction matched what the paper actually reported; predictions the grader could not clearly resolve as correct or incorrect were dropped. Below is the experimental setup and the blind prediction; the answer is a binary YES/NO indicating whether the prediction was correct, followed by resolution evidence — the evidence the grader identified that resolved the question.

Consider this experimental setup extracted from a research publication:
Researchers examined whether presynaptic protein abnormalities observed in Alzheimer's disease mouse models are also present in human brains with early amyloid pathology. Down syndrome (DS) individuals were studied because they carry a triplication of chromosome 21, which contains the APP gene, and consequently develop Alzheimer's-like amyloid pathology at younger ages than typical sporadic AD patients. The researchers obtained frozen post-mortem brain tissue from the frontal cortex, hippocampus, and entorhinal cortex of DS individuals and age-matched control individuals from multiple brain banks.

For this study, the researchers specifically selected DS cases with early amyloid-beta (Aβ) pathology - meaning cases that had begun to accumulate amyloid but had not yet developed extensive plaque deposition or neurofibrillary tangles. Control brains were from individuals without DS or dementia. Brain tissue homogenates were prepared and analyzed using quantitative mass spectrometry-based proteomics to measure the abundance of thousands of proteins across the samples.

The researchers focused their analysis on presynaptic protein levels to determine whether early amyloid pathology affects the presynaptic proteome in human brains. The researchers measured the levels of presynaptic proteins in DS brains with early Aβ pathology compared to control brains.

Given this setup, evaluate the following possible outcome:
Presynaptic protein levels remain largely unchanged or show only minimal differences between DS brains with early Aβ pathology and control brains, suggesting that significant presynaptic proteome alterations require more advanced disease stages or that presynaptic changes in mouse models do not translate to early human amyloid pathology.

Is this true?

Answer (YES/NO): NO